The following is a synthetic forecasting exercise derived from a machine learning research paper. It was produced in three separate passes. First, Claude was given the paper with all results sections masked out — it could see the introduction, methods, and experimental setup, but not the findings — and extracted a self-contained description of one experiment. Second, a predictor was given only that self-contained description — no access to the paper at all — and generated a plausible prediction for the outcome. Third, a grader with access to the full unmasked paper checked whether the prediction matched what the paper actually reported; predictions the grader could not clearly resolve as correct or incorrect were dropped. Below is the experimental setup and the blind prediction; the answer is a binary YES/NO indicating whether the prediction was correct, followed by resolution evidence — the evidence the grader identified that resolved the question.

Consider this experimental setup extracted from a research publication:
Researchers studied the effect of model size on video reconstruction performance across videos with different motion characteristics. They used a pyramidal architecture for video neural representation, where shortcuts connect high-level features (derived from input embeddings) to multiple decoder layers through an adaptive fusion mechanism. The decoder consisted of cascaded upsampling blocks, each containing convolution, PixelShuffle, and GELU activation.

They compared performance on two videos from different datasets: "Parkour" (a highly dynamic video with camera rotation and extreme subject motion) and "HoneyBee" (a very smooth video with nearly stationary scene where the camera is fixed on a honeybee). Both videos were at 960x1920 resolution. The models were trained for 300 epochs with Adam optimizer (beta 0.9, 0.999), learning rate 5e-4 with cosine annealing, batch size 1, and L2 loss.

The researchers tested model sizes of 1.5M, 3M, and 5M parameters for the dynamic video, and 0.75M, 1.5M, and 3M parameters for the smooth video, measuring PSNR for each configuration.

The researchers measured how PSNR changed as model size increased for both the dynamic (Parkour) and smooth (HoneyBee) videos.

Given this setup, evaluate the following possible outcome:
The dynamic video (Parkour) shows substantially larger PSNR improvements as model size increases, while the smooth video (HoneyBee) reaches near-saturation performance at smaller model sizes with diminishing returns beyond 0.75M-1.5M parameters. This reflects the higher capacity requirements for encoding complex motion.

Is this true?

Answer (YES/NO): NO